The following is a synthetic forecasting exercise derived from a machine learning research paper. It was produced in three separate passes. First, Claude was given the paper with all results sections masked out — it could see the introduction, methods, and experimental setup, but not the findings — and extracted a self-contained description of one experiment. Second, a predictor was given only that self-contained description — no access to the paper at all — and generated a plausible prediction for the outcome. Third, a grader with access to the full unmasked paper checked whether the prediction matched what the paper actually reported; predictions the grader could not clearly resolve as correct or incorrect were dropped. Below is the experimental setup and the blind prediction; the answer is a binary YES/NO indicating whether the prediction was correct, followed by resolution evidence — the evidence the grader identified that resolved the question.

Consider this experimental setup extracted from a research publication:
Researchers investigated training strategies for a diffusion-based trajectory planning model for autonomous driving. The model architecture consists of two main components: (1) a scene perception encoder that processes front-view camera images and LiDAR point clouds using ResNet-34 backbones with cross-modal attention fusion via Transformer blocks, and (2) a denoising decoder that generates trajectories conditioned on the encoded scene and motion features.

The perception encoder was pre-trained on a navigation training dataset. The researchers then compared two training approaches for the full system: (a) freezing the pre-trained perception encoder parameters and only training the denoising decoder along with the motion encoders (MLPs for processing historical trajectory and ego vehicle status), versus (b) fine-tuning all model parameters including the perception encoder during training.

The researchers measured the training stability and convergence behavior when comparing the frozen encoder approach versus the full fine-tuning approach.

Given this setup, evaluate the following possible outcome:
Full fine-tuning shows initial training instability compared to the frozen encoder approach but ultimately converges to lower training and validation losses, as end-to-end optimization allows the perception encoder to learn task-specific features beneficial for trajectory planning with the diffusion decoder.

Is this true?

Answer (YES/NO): NO